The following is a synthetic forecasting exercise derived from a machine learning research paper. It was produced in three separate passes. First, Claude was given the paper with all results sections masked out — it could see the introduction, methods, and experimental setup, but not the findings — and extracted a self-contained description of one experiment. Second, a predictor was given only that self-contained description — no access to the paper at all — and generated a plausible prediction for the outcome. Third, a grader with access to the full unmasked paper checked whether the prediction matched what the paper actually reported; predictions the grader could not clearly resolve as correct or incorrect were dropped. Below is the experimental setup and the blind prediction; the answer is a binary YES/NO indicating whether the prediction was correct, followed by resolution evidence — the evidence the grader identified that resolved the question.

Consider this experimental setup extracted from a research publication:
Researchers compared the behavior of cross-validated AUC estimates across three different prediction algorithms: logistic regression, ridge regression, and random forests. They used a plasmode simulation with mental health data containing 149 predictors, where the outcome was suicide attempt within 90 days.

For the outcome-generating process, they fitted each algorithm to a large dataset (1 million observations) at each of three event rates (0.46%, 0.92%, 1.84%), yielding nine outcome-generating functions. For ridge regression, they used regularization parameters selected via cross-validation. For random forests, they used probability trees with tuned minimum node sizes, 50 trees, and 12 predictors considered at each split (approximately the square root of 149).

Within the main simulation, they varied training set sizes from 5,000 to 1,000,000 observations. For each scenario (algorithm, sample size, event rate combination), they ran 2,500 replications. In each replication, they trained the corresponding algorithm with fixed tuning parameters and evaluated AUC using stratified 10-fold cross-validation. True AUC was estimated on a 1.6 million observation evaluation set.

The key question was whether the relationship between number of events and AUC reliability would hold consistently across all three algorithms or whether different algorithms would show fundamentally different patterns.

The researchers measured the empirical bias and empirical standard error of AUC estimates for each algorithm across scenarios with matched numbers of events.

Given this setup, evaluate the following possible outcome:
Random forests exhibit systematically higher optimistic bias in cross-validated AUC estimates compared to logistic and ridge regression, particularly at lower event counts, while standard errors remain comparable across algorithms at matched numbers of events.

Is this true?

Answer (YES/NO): NO